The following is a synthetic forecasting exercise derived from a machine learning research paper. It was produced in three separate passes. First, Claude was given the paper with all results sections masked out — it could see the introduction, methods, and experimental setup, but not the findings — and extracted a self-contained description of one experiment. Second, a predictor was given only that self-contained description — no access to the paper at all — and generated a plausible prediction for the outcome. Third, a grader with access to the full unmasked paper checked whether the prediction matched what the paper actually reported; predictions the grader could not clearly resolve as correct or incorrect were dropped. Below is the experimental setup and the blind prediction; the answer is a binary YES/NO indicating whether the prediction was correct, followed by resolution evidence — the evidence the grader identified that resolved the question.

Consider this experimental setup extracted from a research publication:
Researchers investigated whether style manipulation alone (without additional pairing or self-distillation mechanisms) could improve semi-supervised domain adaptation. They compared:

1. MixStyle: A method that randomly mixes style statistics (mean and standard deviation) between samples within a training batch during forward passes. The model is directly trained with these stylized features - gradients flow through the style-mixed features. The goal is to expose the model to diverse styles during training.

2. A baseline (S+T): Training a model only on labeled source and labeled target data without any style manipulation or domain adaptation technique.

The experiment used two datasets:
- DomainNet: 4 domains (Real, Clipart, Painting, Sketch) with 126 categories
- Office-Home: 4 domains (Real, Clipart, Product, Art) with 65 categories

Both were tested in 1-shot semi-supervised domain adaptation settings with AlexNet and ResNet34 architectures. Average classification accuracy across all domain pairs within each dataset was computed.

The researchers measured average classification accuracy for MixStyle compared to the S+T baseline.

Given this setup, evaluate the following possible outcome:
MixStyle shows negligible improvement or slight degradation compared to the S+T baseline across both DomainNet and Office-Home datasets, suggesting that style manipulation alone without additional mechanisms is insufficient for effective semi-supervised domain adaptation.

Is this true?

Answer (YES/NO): NO